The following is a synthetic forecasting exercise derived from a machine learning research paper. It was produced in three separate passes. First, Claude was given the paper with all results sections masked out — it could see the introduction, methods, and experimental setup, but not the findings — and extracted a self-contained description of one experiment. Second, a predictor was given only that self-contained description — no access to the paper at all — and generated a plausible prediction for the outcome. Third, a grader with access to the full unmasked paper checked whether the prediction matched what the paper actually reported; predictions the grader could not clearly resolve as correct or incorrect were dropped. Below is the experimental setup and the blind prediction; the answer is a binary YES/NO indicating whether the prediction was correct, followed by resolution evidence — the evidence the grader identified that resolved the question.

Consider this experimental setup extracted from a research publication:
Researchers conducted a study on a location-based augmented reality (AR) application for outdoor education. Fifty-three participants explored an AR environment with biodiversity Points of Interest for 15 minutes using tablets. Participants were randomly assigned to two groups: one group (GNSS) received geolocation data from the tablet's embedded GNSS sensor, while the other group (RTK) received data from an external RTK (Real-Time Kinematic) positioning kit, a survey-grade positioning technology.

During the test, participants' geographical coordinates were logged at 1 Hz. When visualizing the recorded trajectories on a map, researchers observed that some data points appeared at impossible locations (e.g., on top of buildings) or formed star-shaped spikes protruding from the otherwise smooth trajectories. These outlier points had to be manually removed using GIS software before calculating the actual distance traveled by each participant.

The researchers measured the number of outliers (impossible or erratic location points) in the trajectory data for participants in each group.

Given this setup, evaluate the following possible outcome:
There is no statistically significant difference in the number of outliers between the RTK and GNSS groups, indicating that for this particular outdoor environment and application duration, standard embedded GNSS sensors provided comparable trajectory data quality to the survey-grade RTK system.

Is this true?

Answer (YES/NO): NO